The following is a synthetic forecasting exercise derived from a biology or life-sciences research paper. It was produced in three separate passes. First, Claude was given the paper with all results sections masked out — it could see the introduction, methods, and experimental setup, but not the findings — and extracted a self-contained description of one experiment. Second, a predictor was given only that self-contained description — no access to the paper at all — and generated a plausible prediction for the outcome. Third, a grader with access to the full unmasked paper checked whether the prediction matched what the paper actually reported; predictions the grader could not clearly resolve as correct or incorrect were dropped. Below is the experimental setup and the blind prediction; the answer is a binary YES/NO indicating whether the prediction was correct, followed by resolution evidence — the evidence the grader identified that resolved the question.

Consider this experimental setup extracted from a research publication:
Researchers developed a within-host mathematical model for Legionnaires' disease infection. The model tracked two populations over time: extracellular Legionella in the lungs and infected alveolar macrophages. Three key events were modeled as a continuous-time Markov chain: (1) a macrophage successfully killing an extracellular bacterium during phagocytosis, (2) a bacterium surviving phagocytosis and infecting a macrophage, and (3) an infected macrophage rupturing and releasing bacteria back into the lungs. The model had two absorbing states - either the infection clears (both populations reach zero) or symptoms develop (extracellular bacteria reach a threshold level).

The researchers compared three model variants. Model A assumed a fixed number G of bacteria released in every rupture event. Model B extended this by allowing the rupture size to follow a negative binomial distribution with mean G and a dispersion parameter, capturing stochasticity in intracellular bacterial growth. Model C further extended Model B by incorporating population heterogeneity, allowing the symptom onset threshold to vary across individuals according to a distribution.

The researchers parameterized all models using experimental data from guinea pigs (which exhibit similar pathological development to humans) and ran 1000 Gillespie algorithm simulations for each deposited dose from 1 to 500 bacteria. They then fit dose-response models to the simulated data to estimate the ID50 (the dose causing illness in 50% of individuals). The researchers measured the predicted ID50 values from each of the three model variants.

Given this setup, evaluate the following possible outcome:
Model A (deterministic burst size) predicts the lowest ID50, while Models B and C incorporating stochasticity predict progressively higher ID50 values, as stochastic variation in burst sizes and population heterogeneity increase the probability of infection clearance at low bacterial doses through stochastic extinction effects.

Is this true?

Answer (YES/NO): YES